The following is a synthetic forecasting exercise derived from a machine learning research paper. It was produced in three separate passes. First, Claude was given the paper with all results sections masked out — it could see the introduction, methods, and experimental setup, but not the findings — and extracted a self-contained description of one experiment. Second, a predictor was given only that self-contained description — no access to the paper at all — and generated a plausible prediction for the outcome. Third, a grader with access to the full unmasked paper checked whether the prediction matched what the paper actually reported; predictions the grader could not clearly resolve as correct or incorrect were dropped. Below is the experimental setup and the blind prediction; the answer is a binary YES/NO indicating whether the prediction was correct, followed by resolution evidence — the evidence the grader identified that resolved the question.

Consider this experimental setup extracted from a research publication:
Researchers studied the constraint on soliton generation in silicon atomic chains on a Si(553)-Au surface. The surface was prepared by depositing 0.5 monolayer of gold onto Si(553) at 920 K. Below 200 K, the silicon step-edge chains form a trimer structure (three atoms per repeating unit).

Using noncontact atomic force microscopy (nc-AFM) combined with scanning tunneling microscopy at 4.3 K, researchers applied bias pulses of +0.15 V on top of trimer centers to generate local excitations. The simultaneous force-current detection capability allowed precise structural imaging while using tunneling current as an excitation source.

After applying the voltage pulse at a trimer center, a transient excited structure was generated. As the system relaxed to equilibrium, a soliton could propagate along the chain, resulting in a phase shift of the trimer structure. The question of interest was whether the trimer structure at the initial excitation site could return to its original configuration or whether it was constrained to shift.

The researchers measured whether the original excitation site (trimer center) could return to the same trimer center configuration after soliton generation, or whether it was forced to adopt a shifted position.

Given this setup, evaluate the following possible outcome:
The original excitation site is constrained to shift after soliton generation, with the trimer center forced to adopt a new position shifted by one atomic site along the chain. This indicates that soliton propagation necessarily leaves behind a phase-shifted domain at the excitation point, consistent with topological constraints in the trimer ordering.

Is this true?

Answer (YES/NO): YES